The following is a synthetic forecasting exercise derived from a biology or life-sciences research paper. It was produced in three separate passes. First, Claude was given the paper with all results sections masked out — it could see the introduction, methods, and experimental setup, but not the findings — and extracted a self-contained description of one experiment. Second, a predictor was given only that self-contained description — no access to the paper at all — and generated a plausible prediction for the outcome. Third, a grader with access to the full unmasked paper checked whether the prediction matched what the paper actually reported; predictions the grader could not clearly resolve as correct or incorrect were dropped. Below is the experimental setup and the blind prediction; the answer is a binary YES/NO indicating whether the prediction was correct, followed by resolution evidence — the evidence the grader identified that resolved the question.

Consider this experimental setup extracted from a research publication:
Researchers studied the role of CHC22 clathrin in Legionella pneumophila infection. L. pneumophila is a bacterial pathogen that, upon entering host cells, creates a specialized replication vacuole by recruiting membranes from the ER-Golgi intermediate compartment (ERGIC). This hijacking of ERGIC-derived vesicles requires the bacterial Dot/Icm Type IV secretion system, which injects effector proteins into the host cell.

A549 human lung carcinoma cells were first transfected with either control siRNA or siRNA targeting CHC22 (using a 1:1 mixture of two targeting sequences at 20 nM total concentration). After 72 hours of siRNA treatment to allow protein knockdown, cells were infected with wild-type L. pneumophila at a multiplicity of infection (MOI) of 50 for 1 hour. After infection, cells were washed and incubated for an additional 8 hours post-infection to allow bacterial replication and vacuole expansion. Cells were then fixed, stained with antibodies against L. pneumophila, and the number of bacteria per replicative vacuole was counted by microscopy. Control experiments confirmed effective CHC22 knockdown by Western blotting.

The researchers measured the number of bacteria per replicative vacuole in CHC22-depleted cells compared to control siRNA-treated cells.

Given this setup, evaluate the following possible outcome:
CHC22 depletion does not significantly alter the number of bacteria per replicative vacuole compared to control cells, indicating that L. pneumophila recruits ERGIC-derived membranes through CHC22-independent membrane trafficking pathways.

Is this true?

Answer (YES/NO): NO